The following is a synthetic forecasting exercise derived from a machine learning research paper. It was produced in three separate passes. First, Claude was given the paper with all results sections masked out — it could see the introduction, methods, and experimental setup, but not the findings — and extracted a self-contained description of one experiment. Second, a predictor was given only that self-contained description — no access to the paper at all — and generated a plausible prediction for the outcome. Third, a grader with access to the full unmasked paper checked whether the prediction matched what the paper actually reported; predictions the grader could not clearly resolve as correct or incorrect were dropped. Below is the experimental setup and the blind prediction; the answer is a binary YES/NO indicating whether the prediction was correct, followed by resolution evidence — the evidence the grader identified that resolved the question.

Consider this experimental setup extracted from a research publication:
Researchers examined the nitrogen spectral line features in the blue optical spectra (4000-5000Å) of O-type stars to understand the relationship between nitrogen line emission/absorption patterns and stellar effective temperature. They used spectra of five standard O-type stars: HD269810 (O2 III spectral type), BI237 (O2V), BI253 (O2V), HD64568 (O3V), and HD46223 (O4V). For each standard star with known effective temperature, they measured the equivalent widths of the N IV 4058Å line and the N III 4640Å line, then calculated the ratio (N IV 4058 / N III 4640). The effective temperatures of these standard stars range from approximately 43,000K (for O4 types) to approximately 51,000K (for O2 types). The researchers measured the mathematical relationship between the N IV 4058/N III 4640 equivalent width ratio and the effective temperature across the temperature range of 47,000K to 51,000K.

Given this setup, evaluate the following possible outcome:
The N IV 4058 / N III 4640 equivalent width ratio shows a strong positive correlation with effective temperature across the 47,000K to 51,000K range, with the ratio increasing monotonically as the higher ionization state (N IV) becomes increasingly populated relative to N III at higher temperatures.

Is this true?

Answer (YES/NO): YES